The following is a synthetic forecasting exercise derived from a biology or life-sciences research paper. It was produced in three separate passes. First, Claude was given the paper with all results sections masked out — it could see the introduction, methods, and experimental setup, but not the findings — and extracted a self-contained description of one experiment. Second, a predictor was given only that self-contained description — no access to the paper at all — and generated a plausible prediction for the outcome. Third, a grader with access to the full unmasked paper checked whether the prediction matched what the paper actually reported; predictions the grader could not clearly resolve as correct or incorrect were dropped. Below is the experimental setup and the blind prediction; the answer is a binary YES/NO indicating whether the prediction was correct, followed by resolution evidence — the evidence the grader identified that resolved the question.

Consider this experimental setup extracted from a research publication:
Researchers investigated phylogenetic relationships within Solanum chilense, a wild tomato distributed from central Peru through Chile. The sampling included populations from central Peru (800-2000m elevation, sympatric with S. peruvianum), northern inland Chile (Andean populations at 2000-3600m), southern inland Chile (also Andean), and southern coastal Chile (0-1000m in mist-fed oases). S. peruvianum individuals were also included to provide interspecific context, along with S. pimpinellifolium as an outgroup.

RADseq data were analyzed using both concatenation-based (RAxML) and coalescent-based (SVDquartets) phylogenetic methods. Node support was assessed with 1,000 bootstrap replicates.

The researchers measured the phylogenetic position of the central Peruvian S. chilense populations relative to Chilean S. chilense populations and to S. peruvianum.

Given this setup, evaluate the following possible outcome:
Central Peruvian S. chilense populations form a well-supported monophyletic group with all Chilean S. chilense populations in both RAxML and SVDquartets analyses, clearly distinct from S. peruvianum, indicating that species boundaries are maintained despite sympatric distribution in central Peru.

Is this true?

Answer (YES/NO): NO